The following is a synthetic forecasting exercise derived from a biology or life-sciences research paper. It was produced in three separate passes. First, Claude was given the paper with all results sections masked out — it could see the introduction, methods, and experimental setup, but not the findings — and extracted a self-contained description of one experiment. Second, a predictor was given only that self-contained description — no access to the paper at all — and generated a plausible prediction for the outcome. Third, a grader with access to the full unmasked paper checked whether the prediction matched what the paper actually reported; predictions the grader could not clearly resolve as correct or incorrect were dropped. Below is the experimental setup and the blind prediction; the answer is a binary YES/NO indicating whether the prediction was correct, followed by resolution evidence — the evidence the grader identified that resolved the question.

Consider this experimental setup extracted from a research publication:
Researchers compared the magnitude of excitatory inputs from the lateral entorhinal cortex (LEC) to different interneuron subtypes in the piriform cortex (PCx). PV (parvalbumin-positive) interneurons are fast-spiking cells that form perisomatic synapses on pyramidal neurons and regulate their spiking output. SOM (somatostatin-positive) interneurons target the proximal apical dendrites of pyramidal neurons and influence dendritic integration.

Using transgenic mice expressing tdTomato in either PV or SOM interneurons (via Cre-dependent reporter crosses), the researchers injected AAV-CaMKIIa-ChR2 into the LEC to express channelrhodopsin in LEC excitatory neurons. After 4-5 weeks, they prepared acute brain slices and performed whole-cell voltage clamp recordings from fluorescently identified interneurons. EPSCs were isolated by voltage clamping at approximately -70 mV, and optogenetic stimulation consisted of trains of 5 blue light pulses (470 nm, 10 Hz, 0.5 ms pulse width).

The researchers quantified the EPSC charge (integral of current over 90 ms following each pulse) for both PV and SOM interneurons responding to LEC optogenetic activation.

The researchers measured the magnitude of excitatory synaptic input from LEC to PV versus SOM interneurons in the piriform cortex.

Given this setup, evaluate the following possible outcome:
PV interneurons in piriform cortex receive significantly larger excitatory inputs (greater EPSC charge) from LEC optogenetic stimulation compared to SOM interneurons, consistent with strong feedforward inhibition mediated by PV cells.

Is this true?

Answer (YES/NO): YES